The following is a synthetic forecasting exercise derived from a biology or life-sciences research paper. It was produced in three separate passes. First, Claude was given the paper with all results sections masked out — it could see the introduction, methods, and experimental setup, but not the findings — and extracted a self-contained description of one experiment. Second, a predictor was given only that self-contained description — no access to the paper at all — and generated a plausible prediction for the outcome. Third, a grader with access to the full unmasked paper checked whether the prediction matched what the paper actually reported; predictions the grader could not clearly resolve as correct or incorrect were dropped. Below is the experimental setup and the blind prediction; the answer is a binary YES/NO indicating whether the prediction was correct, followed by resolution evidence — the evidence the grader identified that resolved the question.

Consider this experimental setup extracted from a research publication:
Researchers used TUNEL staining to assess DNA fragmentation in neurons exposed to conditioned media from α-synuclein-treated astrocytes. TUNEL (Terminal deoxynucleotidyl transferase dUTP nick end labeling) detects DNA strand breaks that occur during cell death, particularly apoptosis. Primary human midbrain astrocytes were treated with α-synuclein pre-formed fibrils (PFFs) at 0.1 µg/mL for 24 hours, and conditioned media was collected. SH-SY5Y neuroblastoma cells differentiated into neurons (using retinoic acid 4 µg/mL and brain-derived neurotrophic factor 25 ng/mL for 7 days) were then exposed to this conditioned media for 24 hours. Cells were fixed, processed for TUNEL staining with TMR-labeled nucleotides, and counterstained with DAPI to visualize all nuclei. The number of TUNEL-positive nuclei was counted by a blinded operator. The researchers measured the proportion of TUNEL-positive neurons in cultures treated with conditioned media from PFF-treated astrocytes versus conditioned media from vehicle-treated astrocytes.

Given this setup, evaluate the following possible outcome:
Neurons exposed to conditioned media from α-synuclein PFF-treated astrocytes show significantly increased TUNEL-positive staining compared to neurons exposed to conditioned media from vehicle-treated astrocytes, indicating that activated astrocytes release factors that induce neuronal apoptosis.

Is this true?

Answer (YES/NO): YES